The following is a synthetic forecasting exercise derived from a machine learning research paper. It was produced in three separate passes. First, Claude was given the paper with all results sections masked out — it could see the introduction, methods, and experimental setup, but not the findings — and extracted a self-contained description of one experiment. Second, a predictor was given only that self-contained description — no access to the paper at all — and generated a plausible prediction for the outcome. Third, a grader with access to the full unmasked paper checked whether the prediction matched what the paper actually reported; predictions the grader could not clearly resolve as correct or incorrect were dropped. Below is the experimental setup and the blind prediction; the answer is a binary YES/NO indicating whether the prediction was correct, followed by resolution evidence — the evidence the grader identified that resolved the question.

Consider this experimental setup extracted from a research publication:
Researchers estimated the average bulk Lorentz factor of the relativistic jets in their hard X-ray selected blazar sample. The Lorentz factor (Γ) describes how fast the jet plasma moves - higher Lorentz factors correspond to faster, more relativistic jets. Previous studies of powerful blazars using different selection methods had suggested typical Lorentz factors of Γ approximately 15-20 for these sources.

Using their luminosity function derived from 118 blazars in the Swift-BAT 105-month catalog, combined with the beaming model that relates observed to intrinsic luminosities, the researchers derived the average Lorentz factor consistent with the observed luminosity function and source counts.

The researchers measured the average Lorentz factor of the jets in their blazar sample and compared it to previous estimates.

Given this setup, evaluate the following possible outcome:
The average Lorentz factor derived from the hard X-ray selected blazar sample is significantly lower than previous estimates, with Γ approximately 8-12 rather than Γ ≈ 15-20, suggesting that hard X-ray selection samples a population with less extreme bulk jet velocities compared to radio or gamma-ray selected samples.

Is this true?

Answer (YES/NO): YES